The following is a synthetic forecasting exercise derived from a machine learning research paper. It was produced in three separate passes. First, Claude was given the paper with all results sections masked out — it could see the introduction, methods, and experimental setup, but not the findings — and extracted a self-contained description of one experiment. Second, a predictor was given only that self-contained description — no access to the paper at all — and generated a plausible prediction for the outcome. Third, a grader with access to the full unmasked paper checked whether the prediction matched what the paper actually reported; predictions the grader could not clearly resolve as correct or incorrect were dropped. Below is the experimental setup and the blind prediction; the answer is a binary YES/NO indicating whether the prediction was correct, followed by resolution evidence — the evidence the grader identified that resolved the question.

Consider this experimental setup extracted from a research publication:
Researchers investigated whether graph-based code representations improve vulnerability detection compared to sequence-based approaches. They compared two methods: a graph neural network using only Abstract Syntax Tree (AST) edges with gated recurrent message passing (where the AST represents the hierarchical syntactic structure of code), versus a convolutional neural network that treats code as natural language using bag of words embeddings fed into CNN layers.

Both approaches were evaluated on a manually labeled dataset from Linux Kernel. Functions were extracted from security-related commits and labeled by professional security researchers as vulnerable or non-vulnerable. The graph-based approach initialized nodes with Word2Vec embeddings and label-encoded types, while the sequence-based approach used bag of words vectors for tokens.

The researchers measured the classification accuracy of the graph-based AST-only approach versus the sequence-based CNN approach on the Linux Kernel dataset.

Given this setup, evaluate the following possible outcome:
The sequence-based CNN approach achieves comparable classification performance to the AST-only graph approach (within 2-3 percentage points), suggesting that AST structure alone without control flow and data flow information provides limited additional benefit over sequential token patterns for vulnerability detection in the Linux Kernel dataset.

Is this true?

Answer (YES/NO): NO